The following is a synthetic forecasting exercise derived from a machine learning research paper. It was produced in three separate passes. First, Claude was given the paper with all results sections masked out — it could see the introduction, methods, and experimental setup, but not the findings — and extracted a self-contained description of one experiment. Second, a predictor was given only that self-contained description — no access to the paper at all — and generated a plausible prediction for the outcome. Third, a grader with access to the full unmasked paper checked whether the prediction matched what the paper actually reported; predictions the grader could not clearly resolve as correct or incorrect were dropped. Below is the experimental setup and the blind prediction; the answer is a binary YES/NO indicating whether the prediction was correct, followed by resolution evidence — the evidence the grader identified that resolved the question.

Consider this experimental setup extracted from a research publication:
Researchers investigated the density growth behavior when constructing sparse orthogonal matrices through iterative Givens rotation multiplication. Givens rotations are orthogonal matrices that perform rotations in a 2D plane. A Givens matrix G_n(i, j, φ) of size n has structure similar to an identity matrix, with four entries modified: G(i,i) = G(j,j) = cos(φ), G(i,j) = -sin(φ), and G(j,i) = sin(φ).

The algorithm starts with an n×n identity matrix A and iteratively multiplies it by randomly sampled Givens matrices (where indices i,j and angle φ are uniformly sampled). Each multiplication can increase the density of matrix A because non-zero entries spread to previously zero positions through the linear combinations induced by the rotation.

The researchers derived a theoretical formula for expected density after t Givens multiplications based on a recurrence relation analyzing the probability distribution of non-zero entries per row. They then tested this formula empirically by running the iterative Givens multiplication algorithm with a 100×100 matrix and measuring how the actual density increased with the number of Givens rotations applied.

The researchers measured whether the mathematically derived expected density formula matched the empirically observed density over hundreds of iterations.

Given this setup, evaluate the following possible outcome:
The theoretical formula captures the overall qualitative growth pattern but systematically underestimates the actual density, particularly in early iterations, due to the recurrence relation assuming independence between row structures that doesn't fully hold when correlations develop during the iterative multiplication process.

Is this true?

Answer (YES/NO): NO